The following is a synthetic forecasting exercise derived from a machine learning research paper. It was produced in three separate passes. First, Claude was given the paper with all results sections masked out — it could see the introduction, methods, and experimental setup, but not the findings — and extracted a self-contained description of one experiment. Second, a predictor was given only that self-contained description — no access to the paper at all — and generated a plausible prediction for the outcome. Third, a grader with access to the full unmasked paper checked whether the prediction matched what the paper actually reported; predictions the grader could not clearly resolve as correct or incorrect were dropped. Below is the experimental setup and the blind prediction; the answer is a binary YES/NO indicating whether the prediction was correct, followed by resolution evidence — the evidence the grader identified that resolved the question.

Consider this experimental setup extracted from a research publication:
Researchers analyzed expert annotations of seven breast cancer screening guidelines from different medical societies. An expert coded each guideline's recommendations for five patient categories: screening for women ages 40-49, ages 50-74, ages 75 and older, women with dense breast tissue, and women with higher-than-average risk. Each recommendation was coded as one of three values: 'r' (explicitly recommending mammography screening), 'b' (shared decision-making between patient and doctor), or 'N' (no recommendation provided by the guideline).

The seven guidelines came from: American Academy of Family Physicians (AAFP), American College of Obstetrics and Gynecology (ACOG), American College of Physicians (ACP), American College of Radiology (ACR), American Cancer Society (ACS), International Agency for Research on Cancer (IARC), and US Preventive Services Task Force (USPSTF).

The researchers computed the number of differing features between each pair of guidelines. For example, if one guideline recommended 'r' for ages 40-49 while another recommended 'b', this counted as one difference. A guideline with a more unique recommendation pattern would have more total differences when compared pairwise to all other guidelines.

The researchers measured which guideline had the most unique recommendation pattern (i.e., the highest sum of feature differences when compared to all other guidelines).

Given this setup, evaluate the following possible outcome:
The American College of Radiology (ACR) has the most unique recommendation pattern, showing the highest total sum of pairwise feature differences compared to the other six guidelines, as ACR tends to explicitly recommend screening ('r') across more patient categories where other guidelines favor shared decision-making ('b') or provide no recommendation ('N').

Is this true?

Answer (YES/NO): NO